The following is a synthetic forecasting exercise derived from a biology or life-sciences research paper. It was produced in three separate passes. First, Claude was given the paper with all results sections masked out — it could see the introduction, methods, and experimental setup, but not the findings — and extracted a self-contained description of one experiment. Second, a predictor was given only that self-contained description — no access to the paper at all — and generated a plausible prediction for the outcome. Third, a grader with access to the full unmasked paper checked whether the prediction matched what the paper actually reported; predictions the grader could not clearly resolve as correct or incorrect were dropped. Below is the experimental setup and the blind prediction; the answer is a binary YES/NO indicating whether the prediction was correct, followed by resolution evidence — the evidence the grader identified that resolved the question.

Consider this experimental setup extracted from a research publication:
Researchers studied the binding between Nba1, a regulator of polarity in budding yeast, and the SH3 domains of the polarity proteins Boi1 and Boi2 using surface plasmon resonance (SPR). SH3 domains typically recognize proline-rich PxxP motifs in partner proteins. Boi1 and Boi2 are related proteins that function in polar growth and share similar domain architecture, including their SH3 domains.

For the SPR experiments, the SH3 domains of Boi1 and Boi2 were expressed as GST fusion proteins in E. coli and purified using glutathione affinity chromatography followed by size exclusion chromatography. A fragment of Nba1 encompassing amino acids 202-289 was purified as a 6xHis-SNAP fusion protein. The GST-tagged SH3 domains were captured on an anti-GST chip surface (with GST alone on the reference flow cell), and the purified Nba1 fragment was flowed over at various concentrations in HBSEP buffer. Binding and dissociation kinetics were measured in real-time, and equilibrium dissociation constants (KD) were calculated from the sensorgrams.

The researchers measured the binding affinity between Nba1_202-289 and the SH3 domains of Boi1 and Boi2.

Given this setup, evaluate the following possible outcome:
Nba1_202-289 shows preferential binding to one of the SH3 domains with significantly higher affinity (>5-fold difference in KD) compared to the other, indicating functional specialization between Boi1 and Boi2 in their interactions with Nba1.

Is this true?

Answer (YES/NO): NO